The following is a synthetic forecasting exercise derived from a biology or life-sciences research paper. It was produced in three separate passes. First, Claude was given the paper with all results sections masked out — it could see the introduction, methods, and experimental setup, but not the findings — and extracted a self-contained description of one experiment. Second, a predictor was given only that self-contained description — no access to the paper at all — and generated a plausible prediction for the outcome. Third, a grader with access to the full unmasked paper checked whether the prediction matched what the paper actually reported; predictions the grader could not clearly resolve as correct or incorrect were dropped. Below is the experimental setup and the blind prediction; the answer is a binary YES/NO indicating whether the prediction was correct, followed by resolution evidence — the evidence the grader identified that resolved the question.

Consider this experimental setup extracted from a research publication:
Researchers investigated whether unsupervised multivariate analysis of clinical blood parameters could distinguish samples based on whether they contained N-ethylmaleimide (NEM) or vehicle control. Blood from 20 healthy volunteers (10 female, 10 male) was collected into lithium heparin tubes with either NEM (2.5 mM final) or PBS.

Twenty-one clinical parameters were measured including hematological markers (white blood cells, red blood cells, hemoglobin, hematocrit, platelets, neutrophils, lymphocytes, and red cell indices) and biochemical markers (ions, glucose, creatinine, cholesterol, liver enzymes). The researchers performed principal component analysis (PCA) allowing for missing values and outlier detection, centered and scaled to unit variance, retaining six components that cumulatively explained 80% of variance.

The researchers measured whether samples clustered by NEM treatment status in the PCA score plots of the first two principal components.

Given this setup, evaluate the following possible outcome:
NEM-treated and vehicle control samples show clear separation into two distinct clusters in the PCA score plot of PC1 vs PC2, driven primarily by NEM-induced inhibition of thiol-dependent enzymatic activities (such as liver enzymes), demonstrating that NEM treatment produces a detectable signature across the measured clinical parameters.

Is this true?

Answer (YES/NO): NO